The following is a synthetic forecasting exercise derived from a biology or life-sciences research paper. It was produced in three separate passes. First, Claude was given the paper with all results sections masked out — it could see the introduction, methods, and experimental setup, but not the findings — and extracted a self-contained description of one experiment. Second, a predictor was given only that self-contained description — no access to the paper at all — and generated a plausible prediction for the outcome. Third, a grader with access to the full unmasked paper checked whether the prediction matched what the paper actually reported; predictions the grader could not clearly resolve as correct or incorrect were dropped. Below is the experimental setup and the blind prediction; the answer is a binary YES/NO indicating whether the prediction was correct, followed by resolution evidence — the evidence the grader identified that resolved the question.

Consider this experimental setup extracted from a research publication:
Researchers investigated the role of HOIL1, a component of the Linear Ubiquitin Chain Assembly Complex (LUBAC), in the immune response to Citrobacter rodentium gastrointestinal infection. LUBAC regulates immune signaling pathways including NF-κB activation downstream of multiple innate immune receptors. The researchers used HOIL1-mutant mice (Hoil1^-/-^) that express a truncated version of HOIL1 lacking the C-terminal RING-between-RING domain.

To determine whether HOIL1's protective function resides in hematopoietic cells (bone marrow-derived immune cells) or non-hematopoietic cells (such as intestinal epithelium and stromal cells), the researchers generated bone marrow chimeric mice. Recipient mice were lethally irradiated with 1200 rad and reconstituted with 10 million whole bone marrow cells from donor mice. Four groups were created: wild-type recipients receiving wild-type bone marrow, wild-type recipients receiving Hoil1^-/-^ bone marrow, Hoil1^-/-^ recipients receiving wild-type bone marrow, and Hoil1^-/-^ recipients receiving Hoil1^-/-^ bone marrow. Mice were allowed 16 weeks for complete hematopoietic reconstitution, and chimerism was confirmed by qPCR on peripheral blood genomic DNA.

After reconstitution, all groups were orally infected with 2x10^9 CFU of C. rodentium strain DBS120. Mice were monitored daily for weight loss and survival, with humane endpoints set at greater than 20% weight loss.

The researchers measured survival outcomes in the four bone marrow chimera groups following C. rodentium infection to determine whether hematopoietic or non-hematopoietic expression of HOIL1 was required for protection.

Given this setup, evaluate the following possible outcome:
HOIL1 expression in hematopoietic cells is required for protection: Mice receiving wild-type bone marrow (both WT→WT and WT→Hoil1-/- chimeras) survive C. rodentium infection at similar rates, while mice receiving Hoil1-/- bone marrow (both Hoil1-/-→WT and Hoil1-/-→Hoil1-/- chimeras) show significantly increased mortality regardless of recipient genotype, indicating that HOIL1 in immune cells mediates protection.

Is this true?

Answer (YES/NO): NO